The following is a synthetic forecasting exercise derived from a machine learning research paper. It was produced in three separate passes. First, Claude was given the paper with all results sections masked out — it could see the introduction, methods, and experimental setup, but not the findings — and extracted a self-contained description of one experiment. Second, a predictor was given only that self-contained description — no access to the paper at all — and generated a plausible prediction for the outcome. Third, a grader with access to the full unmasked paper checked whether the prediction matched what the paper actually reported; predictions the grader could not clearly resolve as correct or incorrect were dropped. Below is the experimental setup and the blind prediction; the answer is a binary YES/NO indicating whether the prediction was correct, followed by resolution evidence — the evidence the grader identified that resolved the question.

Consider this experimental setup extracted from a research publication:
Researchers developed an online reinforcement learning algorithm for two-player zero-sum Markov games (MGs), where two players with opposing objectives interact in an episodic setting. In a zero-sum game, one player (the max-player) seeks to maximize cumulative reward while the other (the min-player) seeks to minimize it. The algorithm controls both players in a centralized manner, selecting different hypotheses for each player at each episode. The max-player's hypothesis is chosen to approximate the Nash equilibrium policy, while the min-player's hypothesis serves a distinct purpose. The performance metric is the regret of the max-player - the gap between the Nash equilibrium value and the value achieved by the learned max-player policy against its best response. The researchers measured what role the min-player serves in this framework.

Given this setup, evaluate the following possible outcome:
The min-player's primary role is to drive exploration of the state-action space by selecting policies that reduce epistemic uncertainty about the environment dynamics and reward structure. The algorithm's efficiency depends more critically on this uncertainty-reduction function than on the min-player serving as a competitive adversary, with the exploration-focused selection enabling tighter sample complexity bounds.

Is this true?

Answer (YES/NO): NO